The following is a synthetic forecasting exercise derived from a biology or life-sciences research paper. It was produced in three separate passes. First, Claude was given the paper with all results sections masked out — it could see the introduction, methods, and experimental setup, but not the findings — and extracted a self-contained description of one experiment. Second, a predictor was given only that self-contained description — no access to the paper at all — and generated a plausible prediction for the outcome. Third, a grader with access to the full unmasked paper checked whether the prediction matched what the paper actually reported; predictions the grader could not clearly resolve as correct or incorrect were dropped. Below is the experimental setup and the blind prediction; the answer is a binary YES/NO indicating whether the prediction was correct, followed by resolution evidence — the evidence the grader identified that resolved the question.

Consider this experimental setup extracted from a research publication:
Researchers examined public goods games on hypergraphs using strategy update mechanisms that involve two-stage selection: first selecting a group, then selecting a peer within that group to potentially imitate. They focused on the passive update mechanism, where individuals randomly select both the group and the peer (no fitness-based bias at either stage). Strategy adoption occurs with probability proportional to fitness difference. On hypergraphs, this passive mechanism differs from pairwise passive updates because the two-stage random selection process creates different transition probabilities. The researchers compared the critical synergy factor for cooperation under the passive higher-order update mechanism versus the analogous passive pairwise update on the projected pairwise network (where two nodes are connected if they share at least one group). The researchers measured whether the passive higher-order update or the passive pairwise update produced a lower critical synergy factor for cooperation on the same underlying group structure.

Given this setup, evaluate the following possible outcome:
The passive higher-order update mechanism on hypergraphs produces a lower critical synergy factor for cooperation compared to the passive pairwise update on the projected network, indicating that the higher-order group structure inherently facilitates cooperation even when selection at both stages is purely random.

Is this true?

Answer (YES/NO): YES